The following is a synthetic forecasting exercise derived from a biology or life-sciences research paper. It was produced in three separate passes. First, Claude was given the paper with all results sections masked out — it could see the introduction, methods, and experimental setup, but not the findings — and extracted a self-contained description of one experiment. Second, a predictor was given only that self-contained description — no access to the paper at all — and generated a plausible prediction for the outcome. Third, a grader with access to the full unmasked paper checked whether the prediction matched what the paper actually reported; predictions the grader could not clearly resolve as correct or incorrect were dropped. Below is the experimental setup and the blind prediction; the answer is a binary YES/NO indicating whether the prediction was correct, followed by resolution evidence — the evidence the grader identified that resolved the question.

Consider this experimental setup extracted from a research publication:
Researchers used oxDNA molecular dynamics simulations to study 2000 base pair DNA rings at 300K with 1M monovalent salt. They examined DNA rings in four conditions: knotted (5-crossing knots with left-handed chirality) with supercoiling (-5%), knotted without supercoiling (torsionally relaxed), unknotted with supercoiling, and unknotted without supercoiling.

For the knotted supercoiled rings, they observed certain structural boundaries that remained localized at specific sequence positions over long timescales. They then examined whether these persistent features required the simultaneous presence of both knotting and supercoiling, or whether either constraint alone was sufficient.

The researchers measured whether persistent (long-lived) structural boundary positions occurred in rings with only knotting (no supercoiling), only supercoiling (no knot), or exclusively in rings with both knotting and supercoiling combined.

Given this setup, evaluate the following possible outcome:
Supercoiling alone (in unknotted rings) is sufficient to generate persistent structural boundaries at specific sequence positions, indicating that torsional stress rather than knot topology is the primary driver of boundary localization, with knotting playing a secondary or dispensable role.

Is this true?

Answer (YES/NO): NO